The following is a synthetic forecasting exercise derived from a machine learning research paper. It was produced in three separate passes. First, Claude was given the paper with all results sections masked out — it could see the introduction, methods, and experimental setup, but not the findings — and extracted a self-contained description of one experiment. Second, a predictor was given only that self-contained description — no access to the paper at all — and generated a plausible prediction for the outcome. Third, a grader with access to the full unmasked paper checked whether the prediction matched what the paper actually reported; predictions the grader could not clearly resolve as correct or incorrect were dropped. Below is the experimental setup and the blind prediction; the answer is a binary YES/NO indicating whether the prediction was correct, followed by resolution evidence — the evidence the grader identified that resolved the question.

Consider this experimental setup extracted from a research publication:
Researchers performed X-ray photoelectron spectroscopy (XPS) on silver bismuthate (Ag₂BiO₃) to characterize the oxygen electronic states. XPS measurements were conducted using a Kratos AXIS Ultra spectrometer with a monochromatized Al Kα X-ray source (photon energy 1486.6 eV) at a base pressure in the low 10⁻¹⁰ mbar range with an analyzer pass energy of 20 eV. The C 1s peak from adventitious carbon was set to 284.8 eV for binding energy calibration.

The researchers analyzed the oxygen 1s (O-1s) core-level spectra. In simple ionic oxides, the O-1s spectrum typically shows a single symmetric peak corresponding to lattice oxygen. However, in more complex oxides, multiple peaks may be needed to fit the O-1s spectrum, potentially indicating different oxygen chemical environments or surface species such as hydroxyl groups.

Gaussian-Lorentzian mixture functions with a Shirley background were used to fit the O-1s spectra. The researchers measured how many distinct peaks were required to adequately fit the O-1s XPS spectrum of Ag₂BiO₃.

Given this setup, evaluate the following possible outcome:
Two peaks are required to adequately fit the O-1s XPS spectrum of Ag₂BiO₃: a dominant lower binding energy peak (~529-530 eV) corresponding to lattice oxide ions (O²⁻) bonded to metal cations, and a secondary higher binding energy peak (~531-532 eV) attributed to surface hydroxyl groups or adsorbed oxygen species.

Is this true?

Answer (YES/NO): NO